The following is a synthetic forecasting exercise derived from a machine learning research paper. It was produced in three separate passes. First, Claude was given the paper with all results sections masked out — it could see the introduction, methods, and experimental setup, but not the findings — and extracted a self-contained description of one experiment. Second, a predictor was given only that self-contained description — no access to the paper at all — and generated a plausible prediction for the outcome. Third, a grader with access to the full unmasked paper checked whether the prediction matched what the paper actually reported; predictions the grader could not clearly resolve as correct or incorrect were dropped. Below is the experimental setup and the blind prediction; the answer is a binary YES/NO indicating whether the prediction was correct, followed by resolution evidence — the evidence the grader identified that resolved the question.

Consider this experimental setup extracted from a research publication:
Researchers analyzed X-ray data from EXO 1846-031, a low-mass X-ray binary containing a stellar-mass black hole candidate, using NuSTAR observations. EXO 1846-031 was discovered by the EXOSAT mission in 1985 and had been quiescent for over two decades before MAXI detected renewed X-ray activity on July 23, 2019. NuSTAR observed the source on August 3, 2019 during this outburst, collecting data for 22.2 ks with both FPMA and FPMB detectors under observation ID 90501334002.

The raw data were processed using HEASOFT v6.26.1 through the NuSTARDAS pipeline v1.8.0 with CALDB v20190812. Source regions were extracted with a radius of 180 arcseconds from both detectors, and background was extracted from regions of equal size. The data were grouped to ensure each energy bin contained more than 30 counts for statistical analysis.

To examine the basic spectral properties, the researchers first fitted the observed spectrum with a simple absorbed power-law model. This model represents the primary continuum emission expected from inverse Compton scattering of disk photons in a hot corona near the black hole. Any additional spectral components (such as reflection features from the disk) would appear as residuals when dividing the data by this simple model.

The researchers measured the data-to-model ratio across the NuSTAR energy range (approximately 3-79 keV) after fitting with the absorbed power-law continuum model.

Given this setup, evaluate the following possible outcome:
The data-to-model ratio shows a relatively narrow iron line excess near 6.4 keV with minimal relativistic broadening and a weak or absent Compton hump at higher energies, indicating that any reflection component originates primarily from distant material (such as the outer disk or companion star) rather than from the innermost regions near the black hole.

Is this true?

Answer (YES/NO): NO